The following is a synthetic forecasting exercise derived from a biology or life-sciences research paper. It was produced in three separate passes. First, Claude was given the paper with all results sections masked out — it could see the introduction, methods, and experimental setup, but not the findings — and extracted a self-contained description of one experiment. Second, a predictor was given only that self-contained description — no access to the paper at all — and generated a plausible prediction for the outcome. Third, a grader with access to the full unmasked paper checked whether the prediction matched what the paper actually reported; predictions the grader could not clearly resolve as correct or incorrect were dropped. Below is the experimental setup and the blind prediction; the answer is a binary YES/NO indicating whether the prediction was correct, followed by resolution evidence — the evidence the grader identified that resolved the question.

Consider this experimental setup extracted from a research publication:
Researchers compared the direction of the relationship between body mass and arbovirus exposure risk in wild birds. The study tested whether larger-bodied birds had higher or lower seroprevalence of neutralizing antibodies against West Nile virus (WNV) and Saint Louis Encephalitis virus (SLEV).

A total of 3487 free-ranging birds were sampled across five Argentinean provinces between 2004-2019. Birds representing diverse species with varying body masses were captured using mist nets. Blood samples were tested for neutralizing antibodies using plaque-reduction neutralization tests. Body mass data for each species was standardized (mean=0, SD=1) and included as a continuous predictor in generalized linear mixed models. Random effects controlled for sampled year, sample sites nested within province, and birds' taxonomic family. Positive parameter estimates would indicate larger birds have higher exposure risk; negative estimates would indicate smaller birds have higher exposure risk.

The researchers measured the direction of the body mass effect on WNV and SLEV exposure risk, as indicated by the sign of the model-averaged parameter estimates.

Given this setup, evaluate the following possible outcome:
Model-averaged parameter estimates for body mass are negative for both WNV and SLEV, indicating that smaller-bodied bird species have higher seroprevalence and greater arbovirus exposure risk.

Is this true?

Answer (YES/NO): NO